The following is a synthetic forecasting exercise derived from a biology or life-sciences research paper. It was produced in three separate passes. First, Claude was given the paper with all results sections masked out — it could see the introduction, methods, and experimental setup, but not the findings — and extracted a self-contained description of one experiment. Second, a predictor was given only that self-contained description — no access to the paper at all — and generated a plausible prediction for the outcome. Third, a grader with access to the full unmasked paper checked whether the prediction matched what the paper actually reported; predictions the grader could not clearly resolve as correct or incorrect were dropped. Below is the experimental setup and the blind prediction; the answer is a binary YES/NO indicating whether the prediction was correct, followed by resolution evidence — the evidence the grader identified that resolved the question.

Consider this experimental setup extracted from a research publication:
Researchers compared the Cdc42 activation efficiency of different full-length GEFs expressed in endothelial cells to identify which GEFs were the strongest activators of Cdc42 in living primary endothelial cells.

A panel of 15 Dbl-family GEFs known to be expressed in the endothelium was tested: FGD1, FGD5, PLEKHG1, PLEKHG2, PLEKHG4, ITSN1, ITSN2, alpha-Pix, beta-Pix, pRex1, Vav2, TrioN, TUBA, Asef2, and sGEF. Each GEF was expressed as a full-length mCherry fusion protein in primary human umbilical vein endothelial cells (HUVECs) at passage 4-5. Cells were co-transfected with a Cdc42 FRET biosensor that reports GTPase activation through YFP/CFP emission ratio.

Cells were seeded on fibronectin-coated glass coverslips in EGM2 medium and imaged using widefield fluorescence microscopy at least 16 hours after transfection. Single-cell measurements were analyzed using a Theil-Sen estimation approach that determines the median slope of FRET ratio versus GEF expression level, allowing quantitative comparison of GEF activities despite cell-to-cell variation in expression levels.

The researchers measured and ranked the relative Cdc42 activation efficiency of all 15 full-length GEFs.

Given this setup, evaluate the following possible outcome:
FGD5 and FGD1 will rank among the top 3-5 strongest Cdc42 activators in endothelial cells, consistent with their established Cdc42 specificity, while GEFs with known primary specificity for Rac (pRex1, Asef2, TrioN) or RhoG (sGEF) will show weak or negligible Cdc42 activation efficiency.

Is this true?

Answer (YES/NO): NO